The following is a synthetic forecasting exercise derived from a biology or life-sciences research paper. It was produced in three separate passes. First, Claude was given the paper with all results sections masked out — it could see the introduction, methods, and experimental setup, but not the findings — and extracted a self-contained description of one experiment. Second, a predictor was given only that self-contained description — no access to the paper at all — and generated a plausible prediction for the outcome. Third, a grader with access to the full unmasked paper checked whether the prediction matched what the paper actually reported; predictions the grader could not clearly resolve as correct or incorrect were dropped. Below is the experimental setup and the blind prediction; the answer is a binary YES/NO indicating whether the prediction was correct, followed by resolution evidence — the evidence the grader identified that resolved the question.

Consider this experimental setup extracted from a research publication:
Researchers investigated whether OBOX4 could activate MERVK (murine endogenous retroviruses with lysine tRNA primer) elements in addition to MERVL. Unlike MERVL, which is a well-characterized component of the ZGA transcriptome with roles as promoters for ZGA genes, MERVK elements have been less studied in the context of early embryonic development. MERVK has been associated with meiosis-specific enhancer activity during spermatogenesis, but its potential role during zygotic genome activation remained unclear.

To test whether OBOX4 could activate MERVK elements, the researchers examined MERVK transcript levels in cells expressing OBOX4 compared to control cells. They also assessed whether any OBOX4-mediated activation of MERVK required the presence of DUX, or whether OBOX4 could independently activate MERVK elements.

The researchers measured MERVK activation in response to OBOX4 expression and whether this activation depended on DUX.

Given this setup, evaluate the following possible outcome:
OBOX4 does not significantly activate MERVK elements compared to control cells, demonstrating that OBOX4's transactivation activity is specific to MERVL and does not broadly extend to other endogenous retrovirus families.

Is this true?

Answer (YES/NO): NO